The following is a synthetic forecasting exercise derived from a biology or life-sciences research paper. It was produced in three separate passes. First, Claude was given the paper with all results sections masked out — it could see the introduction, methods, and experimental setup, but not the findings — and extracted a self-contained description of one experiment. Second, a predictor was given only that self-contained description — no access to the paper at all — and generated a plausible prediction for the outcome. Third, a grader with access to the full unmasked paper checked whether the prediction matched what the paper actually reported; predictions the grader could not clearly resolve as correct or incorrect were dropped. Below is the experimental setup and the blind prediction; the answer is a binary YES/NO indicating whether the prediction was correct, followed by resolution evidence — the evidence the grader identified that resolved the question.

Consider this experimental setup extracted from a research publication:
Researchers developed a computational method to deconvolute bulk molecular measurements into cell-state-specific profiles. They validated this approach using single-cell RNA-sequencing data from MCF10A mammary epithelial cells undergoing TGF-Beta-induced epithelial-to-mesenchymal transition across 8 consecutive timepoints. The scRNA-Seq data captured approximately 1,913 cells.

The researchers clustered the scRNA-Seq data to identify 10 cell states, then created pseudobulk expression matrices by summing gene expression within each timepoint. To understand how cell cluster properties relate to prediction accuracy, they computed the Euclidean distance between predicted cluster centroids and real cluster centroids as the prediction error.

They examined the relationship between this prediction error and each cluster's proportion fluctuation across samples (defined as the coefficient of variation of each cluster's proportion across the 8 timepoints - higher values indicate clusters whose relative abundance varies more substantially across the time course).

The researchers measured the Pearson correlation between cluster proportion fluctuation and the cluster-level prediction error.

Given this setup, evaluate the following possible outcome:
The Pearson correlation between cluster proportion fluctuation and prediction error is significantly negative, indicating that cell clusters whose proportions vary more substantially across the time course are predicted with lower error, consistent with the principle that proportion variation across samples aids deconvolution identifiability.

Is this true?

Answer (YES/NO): NO